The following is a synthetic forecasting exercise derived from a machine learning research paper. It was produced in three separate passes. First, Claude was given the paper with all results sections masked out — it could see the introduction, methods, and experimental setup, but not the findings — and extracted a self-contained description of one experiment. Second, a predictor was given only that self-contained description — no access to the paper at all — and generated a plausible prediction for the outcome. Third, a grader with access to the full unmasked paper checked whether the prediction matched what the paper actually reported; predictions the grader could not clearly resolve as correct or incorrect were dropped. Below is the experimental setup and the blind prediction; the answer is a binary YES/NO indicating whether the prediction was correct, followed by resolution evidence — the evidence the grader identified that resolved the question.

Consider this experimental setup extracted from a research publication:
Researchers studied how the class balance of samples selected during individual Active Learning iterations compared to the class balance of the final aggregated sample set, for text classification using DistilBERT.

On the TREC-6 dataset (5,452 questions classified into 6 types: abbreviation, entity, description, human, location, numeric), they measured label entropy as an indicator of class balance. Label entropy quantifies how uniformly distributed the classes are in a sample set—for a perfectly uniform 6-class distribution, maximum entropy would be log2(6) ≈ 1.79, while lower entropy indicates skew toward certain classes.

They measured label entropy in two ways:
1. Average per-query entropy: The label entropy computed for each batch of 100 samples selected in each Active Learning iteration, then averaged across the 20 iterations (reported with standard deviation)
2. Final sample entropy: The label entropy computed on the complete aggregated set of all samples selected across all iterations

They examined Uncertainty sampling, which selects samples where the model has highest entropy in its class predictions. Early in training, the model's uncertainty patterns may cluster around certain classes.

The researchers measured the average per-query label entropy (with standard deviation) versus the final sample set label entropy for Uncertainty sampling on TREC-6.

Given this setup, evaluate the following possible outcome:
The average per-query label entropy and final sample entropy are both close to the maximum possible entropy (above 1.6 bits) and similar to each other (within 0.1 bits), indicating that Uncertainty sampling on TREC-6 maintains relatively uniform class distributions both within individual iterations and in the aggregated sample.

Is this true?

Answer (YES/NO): NO